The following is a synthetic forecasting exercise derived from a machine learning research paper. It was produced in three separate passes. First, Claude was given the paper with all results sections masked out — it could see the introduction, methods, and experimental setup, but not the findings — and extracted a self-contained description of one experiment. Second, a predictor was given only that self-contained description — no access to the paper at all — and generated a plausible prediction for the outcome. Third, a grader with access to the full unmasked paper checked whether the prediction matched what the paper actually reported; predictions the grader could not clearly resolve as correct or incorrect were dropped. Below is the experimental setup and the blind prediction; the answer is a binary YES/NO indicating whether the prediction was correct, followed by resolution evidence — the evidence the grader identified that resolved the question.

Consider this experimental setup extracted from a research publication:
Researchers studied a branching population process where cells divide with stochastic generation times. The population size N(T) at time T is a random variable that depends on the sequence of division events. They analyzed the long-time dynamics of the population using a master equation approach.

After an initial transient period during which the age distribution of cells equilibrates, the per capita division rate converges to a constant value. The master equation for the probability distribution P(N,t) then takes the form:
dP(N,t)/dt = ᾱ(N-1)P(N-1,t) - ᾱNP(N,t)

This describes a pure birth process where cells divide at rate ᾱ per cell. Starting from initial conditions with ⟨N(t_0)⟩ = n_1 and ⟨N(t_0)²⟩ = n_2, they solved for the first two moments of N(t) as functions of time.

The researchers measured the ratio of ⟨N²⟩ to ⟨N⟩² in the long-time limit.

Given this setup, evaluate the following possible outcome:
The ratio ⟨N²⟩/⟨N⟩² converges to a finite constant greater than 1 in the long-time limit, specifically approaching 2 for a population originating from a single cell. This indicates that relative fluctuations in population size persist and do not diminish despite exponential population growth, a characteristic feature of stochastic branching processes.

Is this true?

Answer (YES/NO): NO